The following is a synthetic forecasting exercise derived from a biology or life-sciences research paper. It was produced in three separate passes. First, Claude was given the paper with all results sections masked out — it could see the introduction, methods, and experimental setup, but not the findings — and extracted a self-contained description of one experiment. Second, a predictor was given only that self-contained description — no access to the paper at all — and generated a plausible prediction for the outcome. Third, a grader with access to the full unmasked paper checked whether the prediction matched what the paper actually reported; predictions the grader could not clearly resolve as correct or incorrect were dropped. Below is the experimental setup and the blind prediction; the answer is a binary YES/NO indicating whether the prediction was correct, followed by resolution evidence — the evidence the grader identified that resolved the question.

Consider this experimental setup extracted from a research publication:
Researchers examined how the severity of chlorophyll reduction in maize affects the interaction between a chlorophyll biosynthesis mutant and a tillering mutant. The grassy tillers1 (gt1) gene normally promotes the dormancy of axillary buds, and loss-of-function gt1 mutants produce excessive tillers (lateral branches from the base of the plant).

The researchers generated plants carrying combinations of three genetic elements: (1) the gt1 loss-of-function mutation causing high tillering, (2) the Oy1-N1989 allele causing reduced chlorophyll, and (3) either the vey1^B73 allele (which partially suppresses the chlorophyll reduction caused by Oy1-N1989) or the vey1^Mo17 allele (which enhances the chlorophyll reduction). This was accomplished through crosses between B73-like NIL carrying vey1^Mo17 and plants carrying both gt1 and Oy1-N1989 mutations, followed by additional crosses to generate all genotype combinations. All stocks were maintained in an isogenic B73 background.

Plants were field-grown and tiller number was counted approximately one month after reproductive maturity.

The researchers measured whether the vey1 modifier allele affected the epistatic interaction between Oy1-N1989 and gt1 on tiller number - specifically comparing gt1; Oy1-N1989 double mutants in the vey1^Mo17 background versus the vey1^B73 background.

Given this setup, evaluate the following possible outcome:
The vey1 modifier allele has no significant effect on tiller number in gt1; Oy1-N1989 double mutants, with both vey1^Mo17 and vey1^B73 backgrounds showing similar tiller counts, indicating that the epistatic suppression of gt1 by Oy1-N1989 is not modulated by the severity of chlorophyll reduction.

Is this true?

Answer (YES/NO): NO